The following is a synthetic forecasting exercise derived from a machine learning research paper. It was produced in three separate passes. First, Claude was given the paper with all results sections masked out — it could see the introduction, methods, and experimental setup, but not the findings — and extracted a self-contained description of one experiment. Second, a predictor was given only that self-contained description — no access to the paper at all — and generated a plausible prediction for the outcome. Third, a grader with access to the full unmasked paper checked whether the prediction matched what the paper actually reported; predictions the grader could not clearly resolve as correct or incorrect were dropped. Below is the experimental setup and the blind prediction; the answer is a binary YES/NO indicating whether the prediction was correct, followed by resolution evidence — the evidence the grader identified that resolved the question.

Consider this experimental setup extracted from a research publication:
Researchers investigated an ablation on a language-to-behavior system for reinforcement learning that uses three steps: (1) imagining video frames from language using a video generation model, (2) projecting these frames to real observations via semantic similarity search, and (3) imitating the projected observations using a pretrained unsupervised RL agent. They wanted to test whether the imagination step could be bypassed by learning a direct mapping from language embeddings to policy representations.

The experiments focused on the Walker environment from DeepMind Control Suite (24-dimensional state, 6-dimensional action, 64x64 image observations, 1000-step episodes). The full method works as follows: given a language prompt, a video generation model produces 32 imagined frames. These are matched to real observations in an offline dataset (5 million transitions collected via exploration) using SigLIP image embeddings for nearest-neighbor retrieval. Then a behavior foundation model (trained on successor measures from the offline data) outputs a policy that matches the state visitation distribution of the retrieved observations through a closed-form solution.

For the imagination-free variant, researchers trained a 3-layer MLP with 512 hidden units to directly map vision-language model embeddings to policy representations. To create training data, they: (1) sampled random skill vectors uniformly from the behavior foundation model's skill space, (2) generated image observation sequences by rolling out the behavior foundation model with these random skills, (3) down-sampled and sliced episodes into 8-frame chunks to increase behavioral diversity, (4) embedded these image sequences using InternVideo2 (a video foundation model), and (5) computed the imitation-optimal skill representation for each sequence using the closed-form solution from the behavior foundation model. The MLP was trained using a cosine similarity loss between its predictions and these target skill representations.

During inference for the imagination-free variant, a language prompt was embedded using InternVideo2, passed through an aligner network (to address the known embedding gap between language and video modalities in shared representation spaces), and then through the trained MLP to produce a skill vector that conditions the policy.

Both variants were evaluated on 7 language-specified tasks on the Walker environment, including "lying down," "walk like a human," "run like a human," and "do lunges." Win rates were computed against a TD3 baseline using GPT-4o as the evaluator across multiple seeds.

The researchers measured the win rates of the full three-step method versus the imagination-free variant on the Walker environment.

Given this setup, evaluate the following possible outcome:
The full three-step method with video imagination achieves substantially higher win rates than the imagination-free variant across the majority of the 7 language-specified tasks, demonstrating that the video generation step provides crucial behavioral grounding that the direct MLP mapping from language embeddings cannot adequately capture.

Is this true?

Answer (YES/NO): YES